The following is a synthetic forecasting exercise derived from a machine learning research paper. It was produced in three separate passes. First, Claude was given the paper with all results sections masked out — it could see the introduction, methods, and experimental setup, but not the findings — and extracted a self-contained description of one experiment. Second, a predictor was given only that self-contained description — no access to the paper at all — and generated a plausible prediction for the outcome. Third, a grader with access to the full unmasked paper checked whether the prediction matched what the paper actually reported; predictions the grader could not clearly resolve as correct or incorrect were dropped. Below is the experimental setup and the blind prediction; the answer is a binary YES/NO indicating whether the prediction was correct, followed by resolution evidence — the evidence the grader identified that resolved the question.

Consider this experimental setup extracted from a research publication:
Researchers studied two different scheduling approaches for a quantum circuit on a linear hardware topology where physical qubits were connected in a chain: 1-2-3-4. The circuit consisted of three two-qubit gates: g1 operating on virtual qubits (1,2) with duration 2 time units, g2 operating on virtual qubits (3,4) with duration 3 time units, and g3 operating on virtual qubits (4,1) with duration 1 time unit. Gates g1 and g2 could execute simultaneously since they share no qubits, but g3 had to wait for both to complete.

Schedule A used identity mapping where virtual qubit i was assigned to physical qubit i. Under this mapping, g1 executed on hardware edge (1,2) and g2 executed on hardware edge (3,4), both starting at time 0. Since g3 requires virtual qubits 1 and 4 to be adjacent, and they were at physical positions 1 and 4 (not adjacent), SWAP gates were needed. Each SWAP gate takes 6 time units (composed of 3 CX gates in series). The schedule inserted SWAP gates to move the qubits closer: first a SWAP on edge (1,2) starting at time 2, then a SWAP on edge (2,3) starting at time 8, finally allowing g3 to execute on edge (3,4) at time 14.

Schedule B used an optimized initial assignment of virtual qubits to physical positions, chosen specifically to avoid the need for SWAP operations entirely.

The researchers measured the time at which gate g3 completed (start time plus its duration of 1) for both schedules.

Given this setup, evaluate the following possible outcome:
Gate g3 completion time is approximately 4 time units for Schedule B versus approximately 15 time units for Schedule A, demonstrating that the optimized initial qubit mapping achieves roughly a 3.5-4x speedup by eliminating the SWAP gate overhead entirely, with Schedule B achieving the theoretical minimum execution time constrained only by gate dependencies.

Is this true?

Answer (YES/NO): YES